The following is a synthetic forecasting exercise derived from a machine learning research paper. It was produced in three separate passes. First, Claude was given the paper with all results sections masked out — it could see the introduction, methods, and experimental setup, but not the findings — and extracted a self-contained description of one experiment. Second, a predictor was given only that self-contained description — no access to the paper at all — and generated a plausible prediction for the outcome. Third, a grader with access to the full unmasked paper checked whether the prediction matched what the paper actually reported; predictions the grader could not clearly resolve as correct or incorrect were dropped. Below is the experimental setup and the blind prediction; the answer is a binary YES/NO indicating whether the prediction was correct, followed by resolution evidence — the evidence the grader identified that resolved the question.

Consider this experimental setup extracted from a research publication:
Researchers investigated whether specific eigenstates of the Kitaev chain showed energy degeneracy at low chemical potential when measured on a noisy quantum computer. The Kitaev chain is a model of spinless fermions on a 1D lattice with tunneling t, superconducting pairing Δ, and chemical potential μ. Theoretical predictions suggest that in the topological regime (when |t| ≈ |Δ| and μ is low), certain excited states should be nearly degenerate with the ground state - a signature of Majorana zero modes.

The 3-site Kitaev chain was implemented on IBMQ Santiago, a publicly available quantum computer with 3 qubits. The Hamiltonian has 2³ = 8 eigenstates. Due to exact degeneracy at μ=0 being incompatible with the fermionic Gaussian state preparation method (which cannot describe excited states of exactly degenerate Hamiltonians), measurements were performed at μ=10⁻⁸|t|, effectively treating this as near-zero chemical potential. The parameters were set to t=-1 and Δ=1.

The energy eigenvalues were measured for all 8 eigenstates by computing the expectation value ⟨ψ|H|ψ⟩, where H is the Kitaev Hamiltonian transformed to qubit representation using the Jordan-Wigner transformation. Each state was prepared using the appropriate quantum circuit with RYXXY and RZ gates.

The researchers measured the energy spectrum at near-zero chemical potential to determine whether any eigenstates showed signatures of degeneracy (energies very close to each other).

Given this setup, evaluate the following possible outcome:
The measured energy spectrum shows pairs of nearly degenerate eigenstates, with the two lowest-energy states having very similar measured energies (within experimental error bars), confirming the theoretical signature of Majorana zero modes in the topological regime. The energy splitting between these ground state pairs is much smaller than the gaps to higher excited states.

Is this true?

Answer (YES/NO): YES